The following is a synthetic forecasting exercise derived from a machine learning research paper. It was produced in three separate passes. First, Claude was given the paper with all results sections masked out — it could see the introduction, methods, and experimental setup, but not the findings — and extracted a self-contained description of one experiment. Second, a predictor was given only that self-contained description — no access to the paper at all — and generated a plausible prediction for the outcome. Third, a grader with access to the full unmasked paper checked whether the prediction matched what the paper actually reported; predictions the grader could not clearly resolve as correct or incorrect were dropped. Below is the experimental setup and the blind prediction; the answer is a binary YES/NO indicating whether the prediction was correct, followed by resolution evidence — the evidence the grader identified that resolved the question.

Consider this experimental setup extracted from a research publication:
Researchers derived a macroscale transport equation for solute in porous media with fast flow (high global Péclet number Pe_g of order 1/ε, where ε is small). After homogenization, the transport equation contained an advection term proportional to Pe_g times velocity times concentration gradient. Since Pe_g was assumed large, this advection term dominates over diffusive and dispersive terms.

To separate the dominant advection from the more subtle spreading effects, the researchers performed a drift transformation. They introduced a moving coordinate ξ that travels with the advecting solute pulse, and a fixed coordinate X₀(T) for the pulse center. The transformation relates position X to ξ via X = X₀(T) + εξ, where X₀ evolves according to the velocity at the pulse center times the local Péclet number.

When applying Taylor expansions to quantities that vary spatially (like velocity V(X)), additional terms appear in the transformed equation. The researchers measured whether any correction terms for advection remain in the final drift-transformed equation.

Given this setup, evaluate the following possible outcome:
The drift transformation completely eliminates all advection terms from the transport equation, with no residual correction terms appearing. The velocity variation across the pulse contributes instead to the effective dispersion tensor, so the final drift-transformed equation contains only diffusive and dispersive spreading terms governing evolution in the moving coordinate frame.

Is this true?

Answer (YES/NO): NO